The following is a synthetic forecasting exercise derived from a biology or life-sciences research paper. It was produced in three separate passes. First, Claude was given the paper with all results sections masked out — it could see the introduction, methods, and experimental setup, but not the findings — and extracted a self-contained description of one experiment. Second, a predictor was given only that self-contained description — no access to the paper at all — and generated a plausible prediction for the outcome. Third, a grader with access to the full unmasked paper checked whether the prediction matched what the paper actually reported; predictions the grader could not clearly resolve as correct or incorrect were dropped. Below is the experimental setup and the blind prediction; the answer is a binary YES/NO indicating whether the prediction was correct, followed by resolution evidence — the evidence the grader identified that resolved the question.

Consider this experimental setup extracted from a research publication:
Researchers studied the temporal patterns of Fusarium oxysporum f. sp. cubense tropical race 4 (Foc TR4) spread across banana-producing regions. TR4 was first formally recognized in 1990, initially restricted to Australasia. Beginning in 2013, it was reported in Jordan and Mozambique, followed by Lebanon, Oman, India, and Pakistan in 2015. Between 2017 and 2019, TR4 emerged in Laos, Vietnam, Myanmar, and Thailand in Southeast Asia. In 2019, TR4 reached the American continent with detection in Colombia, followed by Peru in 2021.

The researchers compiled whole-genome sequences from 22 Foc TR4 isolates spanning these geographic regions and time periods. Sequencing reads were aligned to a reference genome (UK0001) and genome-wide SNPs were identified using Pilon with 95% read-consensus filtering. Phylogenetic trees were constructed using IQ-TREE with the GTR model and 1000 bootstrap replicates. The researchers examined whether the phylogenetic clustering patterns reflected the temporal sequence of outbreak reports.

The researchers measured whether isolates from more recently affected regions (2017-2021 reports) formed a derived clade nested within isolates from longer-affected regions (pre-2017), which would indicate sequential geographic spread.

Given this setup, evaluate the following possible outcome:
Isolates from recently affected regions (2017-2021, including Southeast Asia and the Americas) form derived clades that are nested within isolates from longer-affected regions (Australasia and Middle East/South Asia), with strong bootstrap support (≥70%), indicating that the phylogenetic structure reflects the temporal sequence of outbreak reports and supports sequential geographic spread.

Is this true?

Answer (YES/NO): NO